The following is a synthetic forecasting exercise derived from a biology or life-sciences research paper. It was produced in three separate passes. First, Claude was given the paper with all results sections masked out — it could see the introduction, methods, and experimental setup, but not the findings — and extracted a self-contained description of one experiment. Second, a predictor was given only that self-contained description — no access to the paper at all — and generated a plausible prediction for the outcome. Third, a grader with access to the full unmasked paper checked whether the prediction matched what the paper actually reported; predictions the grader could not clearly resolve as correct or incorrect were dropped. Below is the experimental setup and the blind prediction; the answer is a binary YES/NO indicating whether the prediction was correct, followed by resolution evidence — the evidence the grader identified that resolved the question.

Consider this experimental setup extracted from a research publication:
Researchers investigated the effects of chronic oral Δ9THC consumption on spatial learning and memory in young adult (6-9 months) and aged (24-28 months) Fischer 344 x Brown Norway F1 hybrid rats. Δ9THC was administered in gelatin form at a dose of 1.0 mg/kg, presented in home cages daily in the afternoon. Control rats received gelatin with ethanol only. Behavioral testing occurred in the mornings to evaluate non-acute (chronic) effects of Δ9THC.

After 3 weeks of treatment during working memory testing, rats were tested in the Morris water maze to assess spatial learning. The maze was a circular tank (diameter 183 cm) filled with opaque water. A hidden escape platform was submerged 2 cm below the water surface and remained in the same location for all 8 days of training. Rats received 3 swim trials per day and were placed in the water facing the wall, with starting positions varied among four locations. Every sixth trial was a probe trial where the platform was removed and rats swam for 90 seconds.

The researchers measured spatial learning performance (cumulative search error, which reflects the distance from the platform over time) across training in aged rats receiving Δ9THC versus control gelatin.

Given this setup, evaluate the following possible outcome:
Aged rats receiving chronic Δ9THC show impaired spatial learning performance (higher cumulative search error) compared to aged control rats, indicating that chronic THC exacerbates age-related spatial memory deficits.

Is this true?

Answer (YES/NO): NO